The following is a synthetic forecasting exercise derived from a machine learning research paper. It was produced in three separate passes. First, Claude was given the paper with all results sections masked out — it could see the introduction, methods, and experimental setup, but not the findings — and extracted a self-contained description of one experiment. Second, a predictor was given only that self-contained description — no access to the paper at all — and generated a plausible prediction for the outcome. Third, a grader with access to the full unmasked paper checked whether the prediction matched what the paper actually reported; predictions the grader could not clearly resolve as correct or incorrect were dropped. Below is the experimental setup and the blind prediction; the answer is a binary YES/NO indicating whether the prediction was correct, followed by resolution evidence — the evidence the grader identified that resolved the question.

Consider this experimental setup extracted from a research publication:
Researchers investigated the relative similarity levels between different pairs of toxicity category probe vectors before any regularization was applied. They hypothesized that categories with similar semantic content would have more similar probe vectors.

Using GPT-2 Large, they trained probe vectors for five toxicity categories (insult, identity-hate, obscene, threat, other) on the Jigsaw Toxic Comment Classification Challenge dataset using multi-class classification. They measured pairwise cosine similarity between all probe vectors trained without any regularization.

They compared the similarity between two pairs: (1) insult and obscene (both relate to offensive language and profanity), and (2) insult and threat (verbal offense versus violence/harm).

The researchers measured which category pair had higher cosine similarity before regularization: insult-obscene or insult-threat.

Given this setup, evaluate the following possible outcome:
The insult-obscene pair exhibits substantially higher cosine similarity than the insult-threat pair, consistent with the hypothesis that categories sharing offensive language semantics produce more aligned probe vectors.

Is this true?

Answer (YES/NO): YES